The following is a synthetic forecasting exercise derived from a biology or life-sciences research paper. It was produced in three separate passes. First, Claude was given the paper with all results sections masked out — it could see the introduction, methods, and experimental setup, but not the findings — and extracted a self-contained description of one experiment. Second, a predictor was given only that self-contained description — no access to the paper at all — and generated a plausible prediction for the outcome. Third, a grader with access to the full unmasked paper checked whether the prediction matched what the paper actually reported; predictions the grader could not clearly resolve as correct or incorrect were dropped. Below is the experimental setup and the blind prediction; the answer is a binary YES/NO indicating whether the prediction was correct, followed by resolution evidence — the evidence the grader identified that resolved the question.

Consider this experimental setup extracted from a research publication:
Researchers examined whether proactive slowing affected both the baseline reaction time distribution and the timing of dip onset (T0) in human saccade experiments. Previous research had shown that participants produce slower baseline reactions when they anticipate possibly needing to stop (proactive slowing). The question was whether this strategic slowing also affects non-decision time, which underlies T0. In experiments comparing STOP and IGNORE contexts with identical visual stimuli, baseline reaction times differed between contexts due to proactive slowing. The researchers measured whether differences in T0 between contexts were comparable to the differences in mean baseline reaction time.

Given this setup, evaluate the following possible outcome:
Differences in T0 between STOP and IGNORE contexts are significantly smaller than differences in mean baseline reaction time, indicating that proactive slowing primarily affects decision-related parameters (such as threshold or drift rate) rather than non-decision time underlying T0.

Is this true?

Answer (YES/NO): YES